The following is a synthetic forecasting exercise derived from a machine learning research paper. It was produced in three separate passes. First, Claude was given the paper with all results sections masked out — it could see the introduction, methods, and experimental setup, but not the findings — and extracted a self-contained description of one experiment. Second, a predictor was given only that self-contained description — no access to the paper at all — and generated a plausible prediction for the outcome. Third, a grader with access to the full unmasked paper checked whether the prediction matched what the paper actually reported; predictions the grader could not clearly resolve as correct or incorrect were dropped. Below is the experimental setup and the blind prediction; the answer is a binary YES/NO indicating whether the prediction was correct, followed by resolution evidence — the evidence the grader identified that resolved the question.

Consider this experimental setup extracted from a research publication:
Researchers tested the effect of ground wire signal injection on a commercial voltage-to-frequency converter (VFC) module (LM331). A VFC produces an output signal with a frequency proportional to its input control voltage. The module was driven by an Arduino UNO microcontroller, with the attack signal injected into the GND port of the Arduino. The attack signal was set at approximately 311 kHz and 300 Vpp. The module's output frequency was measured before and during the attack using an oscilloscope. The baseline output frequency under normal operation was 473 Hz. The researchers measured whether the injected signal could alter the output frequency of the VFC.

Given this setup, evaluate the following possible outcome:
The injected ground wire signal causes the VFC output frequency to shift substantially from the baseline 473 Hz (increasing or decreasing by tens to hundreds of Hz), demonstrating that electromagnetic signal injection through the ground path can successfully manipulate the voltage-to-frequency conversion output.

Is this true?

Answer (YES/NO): YES